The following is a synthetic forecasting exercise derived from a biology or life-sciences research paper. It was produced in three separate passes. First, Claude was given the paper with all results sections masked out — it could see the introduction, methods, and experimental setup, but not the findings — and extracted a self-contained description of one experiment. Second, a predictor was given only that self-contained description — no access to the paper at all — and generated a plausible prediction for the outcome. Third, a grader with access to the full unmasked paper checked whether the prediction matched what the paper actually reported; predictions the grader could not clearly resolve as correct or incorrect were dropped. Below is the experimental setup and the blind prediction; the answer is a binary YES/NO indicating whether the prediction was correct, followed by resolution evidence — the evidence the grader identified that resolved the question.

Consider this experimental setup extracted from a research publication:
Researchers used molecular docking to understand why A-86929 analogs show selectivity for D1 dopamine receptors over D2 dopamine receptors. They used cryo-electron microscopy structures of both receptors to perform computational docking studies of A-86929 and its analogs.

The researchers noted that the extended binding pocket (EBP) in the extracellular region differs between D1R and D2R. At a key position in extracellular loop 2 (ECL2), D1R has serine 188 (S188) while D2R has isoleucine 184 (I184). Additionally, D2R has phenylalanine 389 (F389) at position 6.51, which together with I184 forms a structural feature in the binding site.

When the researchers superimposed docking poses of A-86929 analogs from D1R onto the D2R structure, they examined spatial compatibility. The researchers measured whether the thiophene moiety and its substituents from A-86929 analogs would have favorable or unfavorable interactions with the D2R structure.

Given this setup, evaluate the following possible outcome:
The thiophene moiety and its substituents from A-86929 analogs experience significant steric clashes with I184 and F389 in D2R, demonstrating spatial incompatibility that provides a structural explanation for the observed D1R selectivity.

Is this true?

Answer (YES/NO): YES